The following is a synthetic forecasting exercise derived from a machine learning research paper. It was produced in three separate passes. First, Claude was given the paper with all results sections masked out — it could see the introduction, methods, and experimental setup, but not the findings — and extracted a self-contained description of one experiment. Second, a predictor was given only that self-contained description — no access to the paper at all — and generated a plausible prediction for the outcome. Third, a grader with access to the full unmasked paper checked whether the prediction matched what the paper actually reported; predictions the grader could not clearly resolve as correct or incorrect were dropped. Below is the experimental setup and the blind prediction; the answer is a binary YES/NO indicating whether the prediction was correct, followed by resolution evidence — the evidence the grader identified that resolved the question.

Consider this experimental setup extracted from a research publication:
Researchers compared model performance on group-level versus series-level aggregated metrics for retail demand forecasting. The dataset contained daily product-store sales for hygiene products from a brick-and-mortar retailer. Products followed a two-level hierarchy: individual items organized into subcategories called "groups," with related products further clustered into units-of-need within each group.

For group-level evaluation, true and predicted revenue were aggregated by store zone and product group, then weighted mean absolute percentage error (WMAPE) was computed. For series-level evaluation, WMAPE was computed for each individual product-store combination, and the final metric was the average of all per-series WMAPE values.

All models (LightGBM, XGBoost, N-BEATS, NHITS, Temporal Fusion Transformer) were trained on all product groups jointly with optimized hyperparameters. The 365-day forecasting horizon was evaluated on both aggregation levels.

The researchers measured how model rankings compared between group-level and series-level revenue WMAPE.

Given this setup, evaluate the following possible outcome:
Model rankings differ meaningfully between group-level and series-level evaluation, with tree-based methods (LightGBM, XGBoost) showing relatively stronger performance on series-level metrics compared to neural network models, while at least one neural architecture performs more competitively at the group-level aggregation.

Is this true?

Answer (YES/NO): NO